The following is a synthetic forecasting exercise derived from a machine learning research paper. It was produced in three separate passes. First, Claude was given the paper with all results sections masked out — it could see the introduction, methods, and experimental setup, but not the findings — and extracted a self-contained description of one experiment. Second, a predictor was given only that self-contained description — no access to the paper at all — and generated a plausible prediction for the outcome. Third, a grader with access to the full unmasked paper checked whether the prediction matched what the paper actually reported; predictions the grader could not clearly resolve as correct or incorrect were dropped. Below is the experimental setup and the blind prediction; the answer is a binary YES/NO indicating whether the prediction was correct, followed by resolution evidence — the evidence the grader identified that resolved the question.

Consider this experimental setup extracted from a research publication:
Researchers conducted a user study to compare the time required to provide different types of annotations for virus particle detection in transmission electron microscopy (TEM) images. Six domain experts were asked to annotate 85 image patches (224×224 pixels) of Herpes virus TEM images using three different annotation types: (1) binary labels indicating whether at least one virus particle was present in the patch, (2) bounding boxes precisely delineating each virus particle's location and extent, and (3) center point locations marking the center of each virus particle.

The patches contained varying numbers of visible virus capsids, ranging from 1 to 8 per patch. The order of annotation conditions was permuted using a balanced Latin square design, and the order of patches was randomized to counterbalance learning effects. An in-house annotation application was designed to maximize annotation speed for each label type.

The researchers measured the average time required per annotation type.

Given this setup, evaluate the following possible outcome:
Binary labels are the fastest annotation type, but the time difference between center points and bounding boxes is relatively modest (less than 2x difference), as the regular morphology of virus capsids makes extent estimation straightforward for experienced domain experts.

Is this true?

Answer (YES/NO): YES